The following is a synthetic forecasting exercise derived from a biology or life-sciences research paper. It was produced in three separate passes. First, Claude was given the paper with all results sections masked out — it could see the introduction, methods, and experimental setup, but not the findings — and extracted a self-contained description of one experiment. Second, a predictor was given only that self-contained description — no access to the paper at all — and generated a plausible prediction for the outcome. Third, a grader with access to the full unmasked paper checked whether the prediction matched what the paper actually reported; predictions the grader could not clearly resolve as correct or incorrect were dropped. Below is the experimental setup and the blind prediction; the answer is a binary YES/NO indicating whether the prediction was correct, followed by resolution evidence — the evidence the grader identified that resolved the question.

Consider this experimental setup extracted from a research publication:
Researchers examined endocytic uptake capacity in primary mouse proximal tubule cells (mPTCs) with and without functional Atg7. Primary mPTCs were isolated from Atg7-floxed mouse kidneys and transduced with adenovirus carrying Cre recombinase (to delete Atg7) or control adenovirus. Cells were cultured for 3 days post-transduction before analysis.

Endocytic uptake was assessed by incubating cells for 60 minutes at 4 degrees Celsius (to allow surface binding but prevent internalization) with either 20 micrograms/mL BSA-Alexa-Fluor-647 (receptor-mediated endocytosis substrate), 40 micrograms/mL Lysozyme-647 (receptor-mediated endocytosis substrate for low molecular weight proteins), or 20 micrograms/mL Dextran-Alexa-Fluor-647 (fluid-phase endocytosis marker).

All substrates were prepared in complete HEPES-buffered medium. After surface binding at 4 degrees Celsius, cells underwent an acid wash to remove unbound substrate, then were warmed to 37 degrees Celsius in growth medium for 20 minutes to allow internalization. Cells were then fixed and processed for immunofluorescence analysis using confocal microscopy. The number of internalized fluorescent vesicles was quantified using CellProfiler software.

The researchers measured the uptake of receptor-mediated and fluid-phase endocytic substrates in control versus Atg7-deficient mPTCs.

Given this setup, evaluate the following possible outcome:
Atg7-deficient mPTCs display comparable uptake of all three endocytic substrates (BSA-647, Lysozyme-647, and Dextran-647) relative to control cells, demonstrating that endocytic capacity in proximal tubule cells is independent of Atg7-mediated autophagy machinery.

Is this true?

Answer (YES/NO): NO